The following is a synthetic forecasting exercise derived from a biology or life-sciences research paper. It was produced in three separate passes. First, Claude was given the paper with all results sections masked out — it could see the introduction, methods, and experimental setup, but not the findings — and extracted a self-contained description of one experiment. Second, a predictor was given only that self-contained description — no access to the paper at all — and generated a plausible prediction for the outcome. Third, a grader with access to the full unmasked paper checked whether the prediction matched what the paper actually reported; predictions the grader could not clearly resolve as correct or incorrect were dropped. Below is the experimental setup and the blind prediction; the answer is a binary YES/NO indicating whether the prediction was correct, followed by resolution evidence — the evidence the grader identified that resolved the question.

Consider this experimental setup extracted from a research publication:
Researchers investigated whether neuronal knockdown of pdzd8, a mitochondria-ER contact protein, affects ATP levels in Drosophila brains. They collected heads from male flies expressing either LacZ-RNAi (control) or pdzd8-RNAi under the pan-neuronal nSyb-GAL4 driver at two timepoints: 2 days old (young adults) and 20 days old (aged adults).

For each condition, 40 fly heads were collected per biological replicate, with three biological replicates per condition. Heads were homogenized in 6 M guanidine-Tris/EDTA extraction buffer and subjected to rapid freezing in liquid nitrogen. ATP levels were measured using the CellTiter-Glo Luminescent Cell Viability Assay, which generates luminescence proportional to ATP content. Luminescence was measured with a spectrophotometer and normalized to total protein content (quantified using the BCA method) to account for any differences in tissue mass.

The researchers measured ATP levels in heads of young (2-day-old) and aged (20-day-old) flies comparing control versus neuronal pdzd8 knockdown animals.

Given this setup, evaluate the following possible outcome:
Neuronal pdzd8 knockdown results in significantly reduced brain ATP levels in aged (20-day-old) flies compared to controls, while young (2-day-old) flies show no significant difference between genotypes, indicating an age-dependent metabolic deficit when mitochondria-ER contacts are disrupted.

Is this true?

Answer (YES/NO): NO